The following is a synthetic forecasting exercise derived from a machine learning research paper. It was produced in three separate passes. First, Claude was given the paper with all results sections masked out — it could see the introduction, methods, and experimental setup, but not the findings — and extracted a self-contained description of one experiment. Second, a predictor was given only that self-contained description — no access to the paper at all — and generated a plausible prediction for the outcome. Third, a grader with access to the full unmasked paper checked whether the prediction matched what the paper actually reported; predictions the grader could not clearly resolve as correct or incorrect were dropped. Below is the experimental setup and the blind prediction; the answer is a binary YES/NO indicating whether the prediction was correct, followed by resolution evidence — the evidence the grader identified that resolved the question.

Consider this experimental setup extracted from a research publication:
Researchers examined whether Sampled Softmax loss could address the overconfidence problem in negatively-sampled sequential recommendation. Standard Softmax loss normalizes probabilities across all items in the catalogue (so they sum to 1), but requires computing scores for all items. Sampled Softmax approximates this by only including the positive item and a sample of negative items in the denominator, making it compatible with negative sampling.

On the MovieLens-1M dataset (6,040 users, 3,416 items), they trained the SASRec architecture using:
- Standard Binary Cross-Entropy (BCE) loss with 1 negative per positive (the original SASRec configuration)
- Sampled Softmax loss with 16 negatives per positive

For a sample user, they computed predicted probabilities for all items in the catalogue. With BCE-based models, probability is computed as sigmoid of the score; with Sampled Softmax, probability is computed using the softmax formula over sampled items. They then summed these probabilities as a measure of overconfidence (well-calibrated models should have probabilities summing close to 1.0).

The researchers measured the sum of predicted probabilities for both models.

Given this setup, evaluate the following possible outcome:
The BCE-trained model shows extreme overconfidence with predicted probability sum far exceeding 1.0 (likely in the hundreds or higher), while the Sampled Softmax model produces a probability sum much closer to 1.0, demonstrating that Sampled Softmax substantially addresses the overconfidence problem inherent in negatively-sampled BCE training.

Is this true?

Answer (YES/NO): NO